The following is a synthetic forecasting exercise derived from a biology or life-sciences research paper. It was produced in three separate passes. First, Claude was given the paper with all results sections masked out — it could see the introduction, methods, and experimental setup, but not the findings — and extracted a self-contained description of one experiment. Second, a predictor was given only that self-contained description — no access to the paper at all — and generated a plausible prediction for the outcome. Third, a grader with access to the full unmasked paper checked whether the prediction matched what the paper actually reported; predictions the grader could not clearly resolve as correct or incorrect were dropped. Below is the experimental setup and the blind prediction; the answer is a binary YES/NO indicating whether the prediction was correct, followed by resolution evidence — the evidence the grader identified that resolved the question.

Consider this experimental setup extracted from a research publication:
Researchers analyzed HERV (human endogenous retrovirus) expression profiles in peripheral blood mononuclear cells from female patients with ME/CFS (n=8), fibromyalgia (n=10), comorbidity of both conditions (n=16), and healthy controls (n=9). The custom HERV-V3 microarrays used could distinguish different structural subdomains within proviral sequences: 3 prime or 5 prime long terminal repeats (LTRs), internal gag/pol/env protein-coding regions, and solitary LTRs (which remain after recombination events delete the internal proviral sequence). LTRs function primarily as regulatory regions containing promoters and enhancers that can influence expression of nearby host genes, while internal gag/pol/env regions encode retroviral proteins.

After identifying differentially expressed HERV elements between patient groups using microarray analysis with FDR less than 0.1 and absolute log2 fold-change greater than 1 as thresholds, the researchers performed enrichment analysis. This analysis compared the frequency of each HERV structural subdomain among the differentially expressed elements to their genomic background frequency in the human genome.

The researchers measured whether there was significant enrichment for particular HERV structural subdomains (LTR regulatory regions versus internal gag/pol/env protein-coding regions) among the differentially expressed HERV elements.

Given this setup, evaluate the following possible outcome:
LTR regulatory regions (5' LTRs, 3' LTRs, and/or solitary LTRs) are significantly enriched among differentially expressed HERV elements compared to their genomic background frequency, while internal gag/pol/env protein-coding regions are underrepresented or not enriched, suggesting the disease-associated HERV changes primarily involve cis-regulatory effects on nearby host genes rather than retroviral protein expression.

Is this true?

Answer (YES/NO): NO